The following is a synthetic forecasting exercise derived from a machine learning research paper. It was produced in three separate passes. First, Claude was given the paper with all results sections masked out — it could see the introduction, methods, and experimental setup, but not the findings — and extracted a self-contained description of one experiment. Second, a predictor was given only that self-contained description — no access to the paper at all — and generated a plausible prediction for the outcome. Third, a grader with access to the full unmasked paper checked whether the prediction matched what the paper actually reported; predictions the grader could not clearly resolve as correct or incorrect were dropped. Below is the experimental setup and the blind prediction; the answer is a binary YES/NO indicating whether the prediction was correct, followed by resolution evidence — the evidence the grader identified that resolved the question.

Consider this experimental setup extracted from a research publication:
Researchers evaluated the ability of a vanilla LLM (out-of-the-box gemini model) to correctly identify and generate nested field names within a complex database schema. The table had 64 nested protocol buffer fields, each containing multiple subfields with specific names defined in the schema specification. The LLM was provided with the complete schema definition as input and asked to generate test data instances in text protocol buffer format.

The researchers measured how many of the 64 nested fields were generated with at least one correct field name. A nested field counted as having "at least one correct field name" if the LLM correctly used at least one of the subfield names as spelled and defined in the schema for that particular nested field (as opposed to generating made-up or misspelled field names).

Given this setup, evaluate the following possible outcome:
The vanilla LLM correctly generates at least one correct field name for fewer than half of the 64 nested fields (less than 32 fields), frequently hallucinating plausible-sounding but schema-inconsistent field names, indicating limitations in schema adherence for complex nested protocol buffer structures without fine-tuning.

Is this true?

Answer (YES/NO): YES